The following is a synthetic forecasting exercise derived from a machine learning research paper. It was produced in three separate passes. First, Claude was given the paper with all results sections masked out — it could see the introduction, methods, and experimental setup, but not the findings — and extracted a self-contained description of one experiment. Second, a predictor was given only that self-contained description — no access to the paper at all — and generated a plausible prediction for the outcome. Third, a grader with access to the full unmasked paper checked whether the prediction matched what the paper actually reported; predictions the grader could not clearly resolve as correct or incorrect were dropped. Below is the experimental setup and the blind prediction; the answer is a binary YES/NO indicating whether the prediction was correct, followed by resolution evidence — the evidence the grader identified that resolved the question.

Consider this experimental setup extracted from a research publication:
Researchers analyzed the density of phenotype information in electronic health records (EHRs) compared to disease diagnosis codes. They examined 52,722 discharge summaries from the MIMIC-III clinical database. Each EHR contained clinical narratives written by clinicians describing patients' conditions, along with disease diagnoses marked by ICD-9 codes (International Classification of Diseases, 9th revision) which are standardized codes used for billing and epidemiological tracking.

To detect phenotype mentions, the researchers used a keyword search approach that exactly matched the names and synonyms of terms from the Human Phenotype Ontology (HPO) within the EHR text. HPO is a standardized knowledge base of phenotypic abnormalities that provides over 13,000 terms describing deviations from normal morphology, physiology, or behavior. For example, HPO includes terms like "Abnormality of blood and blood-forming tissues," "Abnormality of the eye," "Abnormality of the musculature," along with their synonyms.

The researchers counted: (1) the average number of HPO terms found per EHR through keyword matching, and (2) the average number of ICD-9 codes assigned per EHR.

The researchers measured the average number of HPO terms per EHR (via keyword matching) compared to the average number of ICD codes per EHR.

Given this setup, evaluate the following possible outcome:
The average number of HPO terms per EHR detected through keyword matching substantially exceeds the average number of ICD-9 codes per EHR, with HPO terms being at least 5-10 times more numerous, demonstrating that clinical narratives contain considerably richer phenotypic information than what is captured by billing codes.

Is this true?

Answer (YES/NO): NO